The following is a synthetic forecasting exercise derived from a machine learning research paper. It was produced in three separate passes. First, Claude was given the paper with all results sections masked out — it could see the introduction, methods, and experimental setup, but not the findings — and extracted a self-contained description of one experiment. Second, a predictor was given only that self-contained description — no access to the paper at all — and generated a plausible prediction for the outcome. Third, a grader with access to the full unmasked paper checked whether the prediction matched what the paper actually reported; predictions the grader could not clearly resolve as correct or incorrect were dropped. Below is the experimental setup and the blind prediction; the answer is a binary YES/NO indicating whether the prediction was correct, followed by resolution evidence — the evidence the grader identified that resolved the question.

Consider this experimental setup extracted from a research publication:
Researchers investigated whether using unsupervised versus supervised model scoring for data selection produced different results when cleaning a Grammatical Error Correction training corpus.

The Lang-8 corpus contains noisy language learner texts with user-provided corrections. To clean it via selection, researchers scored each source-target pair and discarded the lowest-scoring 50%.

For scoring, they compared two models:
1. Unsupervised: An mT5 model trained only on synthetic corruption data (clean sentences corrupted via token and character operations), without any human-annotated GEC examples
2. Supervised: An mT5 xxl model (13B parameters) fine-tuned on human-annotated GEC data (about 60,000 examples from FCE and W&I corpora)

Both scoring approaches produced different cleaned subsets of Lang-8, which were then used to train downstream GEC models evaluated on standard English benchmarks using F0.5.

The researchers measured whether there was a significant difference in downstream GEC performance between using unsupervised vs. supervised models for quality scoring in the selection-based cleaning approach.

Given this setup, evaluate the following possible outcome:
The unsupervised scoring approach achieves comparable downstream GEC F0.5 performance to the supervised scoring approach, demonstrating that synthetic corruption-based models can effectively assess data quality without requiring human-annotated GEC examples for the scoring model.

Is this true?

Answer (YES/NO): YES